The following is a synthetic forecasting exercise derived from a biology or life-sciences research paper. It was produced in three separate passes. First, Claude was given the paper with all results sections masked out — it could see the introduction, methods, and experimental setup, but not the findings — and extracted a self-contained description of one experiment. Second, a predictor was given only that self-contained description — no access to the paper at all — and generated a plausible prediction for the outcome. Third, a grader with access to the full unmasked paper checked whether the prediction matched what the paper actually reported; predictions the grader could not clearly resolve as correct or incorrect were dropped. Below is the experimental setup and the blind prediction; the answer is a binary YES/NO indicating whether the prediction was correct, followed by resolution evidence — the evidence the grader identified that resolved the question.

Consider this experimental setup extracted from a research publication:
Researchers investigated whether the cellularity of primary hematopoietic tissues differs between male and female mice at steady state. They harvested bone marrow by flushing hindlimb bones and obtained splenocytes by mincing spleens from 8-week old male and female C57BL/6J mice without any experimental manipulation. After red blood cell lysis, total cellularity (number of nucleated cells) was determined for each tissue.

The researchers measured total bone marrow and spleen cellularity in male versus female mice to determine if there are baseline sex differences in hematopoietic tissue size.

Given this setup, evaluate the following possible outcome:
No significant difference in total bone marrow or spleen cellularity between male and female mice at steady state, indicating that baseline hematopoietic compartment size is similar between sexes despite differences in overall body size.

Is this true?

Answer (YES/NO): YES